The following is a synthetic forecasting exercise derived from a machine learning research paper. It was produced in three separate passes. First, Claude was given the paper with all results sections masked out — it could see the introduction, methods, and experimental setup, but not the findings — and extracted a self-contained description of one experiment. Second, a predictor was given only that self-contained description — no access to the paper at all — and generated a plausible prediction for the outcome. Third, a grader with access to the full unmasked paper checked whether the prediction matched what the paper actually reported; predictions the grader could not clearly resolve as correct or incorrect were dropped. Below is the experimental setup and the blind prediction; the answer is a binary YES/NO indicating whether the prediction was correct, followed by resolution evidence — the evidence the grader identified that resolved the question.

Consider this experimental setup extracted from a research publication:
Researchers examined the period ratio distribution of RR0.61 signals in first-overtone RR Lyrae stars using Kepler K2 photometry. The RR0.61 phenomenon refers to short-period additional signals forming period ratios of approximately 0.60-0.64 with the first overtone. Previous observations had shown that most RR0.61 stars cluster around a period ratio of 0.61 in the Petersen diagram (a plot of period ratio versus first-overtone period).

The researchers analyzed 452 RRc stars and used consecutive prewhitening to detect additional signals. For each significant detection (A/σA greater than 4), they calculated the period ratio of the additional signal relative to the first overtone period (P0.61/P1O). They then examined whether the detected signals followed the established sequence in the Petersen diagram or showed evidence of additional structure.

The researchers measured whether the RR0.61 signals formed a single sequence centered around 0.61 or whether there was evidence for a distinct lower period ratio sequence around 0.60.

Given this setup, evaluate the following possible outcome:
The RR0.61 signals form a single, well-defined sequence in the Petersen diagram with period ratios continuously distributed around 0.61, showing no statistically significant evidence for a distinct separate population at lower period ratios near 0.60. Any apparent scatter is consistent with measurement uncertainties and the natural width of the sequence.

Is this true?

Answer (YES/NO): NO